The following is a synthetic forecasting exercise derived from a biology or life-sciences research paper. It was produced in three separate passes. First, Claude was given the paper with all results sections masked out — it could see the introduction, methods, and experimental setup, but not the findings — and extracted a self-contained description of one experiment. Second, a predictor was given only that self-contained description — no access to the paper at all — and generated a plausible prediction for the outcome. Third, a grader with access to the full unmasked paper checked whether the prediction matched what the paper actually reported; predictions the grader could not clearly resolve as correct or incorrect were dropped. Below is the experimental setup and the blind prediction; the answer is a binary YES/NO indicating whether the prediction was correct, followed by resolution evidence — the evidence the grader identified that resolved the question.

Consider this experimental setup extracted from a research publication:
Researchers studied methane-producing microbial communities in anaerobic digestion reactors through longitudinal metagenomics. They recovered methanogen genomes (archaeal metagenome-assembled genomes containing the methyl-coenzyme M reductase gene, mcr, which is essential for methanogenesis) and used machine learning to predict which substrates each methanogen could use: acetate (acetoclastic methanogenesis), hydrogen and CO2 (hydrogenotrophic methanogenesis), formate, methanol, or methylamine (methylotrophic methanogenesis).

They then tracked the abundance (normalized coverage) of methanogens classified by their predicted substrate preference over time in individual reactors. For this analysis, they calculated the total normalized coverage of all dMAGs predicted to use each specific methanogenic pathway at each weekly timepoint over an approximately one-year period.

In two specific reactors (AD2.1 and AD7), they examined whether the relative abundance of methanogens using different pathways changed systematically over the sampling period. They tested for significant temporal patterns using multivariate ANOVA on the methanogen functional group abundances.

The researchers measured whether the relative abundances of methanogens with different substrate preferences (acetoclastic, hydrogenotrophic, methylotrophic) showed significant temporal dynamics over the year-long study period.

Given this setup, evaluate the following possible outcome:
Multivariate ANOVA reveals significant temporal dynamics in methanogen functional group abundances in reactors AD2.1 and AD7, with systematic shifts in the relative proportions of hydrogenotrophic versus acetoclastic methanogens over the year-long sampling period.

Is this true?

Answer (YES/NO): YES